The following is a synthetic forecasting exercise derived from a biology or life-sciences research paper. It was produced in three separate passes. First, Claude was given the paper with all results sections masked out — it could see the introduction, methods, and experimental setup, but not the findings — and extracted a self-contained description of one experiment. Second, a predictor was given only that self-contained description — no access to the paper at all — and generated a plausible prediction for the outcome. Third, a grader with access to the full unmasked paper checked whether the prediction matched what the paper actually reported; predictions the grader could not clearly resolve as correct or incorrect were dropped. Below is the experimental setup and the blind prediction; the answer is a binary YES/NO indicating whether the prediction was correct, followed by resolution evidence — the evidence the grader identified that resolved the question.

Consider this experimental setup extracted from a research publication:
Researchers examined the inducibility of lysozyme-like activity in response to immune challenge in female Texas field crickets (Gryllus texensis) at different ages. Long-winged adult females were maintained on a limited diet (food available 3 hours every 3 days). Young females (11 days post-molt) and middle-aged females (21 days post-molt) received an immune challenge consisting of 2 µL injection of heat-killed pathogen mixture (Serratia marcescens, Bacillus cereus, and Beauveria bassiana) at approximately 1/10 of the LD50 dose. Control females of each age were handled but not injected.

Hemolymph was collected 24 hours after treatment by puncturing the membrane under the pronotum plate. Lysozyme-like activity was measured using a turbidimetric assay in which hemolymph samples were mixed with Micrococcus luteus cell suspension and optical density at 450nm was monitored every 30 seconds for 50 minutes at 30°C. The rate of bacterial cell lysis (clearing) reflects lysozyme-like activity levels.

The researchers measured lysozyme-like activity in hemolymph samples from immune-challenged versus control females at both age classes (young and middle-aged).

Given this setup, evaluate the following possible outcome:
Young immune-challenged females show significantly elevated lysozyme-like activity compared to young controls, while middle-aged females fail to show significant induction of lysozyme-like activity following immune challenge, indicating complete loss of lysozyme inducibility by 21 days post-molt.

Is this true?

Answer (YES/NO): NO